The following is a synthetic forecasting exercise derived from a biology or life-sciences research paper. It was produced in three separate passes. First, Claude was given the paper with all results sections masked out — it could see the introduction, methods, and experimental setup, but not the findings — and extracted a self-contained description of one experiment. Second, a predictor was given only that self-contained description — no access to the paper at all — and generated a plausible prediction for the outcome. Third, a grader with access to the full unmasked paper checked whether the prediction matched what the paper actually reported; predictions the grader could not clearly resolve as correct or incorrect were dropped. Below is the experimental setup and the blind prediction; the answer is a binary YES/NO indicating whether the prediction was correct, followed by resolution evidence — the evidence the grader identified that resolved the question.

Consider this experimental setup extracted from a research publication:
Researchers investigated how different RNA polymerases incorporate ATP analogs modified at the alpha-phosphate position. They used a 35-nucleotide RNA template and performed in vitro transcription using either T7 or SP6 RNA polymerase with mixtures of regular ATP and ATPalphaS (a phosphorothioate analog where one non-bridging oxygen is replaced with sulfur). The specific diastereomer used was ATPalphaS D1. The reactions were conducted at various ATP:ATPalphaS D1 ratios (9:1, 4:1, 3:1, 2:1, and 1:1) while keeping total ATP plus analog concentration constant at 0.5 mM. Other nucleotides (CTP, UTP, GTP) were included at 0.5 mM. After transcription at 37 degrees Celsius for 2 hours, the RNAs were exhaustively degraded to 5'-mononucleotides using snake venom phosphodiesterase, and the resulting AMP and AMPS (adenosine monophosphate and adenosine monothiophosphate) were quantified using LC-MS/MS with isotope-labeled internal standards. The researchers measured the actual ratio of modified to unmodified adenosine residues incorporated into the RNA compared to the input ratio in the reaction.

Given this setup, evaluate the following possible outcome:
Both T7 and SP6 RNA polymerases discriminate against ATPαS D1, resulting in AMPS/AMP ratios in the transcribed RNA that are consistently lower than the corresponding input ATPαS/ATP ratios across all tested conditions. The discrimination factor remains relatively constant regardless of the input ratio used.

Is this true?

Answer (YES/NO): NO